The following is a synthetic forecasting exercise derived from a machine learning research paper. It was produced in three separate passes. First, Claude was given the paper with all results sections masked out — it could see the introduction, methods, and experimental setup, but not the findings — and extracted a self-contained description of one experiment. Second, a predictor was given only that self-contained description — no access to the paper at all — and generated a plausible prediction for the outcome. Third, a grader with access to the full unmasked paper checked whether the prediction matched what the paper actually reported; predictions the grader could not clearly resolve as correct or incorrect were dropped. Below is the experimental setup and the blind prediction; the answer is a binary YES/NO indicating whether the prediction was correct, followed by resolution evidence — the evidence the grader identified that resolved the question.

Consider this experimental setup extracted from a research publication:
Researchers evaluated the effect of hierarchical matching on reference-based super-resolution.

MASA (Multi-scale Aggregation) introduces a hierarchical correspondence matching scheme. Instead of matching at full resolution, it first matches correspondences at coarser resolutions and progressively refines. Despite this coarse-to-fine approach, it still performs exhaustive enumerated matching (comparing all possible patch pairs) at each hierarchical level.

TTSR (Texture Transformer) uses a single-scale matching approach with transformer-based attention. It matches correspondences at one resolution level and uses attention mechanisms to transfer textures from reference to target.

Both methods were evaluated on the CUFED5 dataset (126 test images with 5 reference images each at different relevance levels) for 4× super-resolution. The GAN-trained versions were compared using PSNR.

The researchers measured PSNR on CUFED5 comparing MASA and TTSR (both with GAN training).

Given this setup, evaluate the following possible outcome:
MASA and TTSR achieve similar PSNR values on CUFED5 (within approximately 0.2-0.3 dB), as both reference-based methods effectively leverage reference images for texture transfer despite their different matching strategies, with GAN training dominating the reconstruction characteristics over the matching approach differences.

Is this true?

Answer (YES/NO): NO